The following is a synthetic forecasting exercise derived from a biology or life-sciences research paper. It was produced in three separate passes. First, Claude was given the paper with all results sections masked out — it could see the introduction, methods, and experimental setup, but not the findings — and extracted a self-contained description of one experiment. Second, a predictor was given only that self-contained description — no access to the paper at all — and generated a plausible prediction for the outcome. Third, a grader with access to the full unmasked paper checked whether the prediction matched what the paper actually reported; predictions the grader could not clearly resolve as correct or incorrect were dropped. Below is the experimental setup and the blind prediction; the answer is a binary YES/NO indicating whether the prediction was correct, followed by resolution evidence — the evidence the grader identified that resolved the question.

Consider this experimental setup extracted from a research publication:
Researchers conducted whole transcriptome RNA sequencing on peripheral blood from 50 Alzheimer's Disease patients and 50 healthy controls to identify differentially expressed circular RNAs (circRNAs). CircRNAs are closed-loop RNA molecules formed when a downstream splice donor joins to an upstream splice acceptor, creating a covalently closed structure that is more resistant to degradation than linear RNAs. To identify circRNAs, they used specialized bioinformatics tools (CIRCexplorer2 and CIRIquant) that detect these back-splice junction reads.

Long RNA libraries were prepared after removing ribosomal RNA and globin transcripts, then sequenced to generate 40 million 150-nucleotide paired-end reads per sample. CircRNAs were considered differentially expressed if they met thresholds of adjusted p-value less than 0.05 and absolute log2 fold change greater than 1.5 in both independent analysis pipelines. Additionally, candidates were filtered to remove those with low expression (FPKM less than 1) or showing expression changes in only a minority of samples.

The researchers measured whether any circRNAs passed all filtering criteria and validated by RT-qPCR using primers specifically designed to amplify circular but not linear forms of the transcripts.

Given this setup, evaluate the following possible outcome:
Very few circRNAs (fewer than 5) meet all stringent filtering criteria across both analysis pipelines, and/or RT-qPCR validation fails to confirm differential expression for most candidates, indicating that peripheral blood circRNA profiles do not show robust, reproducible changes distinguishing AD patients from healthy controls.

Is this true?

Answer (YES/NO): YES